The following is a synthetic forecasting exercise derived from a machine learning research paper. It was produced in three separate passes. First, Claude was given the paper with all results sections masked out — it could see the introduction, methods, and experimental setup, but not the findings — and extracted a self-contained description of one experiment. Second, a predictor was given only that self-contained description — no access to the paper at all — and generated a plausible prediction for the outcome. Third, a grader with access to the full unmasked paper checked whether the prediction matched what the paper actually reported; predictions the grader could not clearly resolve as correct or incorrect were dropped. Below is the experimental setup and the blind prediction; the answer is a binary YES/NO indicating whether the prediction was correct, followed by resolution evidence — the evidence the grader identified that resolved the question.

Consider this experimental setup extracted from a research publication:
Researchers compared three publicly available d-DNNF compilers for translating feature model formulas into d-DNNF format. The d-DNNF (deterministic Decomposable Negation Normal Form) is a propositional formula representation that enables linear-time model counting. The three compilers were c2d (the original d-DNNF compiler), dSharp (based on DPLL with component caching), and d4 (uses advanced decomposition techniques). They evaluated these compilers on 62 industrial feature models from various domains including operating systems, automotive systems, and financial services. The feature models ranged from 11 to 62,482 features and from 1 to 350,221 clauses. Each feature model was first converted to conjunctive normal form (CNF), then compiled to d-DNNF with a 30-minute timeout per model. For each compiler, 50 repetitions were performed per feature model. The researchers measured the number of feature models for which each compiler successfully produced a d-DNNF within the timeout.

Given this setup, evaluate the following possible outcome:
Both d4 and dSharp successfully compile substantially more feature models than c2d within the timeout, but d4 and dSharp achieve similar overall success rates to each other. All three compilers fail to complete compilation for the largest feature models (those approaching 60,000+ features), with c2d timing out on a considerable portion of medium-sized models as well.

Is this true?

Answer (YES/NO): NO